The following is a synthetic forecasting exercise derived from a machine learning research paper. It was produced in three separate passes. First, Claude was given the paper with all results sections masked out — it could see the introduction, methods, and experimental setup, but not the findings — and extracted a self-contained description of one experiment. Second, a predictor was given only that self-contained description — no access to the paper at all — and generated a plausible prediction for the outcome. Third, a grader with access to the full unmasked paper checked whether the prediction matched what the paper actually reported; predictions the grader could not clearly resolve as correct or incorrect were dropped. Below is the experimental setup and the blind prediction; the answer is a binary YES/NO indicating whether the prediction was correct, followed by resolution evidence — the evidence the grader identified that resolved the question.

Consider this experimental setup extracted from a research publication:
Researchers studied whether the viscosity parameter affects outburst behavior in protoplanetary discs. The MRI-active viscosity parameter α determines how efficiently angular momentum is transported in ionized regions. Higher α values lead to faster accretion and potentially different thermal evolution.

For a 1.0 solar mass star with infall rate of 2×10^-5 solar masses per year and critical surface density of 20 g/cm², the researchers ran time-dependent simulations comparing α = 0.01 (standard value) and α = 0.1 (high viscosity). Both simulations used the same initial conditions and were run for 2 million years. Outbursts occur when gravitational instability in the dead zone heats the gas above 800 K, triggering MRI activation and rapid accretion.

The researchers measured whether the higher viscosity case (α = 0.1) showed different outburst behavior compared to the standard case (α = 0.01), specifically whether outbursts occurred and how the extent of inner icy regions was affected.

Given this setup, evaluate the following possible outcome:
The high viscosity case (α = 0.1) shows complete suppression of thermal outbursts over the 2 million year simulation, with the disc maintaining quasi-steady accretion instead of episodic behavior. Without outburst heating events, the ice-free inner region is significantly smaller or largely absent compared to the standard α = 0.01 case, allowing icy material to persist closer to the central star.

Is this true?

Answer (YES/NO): NO